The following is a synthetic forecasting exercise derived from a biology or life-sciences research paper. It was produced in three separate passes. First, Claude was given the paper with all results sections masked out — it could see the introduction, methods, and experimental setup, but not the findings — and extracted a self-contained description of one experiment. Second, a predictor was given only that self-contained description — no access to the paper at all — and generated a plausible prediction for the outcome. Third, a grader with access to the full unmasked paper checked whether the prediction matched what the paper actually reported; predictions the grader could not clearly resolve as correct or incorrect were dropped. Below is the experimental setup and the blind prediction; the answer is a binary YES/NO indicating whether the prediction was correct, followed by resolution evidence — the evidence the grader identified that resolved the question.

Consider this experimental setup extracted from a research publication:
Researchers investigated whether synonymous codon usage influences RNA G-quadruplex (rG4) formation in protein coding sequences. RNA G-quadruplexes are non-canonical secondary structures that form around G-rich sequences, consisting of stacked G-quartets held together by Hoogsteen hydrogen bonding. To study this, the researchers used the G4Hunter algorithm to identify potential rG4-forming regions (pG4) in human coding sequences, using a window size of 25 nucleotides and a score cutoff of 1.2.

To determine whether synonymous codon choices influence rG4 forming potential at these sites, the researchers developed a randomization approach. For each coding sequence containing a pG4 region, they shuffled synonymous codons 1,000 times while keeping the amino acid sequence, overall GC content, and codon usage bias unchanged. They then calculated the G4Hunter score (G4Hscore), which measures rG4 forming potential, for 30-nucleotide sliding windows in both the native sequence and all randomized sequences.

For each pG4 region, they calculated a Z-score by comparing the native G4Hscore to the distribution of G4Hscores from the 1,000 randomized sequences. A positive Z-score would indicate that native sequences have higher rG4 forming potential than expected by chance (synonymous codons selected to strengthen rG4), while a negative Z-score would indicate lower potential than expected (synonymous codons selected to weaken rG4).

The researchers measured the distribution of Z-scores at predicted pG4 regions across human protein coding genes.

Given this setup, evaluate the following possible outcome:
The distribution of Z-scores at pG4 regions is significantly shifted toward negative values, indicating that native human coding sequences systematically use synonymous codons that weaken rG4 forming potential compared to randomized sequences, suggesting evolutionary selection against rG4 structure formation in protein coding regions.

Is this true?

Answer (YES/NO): NO